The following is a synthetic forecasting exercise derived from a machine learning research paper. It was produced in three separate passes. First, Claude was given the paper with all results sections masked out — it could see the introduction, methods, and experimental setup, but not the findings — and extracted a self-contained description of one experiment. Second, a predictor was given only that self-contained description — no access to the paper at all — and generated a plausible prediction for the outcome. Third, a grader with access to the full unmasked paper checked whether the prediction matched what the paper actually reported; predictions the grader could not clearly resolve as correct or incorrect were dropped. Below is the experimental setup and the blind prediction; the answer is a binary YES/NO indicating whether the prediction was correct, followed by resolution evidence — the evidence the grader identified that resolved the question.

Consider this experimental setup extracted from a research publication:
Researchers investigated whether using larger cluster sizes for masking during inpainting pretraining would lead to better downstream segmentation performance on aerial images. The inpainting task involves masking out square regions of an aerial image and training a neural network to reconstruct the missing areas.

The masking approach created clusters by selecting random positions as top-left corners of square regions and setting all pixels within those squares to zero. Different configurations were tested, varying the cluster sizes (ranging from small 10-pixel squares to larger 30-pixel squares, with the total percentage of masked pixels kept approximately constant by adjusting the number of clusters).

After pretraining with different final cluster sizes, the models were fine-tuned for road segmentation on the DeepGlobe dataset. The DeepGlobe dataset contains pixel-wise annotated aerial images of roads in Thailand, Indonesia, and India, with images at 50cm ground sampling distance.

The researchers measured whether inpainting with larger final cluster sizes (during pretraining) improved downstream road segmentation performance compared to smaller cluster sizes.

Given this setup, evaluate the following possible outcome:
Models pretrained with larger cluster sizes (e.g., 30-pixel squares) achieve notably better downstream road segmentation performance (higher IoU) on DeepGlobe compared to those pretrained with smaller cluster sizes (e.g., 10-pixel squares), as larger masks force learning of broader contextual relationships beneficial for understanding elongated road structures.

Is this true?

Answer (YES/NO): YES